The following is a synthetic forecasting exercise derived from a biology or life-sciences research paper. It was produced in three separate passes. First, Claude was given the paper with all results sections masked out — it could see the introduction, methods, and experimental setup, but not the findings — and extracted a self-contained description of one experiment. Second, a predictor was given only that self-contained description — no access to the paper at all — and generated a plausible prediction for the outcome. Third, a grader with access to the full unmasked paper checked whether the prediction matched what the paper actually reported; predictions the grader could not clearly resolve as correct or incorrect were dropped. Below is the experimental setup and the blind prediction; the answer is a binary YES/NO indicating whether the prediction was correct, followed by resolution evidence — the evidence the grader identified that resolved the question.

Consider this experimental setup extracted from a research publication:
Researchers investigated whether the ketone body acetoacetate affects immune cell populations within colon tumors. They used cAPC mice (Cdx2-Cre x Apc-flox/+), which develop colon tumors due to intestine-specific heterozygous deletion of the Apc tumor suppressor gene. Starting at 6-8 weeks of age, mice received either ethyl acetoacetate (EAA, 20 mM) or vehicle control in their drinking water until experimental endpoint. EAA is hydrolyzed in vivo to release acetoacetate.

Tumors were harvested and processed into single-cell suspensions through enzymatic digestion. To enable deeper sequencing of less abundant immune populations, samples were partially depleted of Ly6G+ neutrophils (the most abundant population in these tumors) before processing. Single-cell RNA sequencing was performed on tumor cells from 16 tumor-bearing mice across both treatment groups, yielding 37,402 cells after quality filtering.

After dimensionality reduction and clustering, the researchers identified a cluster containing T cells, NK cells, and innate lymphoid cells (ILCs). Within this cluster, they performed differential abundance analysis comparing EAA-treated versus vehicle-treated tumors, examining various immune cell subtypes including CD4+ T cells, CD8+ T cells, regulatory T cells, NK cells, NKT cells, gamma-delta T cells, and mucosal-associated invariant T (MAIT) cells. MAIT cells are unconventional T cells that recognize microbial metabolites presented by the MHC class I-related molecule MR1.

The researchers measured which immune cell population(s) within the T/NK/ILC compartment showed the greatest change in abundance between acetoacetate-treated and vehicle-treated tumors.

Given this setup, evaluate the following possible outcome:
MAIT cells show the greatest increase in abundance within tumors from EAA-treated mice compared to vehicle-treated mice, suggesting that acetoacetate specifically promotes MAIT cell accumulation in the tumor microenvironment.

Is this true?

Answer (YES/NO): YES